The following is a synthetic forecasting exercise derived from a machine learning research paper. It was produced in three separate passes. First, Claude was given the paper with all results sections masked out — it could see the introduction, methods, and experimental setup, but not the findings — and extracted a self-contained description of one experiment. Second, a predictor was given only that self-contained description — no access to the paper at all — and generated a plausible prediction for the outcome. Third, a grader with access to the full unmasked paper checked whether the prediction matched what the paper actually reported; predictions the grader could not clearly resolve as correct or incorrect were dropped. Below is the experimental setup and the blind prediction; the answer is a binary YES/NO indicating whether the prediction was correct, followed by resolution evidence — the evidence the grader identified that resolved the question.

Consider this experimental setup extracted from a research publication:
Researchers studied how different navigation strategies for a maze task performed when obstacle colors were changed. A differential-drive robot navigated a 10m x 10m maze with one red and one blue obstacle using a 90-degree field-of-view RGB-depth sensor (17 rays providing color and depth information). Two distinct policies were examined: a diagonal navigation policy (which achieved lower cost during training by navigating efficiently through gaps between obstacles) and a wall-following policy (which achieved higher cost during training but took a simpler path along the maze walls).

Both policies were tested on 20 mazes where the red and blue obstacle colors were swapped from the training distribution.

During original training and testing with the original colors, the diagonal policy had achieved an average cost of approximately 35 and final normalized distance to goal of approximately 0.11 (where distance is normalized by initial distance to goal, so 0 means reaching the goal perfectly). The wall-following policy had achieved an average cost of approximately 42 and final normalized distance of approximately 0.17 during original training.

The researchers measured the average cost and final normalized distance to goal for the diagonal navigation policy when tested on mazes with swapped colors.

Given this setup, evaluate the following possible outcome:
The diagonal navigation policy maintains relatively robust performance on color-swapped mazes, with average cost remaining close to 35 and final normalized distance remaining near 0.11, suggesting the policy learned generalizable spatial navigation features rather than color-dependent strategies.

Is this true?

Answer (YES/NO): NO